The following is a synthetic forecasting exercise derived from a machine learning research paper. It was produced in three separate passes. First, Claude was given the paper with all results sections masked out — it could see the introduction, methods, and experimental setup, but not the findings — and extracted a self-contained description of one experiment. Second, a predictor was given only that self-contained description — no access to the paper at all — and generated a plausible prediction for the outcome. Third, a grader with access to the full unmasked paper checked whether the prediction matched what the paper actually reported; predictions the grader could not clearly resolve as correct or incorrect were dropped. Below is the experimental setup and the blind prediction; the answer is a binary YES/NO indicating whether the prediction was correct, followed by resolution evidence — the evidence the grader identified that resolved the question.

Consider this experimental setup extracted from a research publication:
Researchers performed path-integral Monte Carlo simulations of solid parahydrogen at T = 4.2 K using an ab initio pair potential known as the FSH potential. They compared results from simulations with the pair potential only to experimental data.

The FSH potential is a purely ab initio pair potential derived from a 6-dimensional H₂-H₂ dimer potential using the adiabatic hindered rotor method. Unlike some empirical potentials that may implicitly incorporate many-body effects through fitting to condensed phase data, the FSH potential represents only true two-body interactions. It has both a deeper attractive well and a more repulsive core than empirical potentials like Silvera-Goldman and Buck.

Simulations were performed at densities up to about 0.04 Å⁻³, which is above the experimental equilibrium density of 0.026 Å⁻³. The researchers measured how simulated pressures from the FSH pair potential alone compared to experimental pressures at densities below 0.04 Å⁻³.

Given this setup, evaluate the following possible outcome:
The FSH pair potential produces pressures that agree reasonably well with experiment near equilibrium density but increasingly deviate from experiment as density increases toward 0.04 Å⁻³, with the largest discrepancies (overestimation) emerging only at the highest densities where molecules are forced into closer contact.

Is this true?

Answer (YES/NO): NO